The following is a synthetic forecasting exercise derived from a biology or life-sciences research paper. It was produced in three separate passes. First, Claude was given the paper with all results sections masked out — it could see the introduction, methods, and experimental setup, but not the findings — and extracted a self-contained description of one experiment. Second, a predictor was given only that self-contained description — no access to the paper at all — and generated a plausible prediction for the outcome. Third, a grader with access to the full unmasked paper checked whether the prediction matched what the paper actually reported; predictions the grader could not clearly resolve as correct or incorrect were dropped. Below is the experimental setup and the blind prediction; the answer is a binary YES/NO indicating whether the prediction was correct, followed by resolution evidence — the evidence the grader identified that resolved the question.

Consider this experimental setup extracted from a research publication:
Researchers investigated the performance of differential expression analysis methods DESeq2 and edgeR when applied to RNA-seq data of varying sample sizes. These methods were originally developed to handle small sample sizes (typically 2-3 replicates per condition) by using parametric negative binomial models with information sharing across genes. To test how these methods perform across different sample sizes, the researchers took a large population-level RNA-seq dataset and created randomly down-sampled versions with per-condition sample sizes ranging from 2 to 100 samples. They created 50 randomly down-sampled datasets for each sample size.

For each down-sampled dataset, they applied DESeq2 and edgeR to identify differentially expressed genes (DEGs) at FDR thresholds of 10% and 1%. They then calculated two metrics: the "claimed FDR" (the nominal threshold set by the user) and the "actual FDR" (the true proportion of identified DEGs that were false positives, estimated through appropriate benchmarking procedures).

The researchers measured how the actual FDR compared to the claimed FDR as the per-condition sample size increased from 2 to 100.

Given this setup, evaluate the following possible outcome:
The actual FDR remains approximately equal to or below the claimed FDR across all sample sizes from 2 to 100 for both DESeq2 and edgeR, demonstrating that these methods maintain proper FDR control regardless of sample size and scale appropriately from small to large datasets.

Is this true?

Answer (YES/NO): NO